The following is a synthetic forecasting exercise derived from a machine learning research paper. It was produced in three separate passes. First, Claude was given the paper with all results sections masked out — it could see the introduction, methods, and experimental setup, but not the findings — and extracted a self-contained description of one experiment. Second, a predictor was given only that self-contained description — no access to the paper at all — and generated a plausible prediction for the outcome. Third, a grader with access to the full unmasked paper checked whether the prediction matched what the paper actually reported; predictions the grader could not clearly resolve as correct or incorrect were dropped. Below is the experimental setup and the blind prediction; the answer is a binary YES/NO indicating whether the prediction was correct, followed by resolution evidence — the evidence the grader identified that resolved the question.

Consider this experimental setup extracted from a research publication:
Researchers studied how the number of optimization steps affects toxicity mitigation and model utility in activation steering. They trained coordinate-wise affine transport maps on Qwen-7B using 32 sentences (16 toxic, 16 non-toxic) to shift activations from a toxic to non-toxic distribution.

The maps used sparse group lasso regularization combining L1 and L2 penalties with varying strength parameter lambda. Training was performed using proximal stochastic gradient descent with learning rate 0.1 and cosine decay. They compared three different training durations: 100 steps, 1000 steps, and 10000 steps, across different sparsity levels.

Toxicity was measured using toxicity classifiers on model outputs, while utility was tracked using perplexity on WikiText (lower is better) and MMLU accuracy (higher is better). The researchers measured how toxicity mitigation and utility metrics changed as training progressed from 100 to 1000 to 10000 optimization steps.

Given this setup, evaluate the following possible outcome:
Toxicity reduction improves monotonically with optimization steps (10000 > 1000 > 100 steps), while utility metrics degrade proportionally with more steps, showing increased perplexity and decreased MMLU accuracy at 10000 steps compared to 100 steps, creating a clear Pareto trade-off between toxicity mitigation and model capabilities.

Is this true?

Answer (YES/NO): NO